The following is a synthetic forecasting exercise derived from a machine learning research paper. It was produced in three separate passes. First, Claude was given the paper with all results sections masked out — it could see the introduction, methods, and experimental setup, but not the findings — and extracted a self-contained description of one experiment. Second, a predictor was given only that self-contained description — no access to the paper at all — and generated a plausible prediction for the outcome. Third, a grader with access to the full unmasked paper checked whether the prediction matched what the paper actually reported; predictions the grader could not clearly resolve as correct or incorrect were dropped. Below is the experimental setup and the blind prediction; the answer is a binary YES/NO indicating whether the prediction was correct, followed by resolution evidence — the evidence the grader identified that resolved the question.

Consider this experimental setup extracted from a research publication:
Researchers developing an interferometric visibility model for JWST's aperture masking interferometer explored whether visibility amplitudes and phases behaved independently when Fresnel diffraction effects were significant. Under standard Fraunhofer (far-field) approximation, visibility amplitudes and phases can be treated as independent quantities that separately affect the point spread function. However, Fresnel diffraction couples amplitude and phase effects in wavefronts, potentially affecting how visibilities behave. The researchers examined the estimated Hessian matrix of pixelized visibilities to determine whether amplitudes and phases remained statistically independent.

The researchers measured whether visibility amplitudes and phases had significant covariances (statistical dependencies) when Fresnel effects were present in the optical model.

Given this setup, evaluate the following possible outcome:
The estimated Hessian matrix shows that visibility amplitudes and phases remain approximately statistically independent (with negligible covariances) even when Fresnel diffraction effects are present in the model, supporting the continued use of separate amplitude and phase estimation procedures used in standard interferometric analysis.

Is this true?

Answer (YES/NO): NO